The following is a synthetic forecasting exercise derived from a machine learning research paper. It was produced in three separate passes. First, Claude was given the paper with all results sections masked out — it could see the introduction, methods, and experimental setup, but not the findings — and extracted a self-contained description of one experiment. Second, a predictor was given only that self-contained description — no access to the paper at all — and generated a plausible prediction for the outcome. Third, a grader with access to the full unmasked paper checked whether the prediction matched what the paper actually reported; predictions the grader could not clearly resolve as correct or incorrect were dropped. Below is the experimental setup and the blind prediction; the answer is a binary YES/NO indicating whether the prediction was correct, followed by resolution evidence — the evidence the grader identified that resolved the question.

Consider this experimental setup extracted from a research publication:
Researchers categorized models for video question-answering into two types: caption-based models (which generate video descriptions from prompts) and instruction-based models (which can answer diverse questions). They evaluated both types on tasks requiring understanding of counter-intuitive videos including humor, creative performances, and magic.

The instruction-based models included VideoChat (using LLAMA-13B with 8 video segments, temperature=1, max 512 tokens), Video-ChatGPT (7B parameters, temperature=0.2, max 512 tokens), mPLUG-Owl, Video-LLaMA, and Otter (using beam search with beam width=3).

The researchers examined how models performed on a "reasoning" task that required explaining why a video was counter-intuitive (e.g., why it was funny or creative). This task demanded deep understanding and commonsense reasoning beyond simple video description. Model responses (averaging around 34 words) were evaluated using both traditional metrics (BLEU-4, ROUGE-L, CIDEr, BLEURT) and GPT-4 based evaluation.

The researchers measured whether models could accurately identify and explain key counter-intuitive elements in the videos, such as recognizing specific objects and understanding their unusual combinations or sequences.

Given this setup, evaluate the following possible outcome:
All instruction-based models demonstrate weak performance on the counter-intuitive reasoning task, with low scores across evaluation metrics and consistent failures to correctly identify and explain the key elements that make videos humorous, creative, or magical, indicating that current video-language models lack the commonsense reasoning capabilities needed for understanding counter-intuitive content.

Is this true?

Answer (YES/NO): YES